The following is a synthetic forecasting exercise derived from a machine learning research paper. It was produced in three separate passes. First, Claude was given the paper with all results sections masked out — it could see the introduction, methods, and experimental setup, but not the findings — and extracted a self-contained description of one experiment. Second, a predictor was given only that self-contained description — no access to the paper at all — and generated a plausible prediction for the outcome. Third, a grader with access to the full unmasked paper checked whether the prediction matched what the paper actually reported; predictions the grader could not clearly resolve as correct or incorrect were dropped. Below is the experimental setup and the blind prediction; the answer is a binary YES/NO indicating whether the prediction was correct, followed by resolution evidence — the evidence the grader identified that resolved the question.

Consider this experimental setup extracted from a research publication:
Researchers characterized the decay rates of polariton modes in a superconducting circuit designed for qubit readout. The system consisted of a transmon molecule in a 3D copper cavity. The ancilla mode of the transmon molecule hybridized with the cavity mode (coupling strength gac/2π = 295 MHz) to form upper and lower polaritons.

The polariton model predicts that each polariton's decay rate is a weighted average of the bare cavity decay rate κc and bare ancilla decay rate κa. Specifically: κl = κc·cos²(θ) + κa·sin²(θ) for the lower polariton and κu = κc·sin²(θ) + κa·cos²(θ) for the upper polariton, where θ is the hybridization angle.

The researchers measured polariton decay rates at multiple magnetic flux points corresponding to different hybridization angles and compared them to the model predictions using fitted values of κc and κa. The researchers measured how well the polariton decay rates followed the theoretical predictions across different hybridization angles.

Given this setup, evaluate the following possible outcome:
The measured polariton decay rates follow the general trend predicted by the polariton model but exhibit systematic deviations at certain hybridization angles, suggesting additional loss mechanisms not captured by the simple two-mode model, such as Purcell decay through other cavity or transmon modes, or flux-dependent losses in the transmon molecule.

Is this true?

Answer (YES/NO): YES